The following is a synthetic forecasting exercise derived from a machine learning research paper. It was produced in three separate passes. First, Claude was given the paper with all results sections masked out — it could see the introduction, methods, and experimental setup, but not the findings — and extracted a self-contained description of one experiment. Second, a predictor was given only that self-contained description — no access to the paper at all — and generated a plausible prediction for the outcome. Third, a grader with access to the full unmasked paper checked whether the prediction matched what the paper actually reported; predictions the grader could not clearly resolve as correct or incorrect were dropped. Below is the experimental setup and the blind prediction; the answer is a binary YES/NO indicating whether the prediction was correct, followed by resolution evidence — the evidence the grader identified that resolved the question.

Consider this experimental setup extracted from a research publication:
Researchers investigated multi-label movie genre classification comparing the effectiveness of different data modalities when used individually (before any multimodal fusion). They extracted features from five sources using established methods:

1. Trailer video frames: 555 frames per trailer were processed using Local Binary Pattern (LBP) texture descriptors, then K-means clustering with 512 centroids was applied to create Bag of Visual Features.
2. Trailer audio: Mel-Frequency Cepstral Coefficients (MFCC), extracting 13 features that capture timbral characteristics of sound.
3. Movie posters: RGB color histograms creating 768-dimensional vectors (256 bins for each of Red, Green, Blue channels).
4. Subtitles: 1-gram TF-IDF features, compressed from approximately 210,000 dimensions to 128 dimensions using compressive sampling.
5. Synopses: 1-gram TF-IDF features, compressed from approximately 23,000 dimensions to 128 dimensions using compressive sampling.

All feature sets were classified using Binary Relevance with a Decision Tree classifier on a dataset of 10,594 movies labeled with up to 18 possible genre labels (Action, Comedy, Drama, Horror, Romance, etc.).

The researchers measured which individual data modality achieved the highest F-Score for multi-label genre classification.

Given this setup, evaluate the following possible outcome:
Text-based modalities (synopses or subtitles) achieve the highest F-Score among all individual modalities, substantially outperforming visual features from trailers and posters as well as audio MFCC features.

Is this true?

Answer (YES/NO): YES